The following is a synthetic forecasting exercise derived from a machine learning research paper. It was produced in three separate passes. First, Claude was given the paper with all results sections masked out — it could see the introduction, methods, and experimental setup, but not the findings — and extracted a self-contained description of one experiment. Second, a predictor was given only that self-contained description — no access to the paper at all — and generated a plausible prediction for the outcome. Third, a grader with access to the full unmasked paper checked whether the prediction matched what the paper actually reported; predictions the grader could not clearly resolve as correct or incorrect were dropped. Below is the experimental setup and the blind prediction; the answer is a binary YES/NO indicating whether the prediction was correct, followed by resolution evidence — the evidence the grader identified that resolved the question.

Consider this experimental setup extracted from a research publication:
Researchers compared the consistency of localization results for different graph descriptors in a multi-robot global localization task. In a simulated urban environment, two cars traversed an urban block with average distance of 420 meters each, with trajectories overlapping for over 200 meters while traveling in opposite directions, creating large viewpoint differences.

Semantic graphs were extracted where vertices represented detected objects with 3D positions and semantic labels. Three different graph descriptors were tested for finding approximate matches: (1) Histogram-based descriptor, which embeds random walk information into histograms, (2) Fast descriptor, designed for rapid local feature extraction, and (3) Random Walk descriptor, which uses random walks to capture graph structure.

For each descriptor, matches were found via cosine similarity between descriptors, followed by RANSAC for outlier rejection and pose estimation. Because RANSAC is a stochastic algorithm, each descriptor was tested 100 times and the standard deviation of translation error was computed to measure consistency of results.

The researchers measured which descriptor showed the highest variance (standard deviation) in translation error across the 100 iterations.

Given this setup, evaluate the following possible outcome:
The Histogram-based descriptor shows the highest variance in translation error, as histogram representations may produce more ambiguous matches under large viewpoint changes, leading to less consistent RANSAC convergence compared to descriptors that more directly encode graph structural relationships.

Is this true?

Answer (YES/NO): NO